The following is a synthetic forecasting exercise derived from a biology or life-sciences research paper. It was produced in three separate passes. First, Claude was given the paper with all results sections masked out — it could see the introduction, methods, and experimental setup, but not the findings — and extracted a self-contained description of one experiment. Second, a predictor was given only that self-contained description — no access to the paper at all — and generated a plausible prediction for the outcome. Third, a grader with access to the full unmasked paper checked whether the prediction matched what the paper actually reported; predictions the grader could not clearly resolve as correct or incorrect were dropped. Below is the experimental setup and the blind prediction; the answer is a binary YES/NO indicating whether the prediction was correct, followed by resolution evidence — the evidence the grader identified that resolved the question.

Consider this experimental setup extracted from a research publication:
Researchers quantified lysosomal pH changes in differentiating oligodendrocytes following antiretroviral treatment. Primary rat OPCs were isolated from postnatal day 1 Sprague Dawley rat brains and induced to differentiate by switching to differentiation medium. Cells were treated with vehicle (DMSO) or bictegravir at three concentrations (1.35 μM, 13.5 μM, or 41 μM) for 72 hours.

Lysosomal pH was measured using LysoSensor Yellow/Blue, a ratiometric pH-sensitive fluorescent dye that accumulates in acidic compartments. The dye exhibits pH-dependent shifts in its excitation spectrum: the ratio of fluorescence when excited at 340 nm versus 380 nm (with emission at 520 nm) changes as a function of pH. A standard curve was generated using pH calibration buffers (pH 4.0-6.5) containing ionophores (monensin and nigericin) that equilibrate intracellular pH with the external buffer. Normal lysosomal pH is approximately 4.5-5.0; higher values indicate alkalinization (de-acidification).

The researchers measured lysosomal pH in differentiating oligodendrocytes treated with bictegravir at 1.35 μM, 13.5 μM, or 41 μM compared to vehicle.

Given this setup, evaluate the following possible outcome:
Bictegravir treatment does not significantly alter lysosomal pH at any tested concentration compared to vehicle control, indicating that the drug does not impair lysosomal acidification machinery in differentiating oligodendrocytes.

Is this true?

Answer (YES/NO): NO